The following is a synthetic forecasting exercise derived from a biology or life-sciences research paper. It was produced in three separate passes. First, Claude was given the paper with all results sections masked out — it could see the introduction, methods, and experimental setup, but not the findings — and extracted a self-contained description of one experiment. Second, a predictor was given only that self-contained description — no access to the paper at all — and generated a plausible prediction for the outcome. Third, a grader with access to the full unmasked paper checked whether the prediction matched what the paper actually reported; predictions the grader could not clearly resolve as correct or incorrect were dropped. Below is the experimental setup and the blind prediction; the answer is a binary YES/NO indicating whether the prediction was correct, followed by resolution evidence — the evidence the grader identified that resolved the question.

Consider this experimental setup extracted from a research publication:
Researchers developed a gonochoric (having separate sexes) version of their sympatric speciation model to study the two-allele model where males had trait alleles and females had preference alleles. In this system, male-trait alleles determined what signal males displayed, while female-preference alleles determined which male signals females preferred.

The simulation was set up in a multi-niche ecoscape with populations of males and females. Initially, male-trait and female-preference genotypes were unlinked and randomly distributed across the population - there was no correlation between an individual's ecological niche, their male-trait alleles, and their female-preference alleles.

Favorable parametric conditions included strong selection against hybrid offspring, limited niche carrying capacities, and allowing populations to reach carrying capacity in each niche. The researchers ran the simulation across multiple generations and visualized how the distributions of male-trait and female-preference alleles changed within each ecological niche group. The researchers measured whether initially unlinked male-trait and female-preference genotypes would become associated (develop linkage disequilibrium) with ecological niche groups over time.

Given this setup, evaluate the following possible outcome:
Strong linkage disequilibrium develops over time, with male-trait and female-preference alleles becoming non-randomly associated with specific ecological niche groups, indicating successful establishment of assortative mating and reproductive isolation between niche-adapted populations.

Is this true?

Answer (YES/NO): YES